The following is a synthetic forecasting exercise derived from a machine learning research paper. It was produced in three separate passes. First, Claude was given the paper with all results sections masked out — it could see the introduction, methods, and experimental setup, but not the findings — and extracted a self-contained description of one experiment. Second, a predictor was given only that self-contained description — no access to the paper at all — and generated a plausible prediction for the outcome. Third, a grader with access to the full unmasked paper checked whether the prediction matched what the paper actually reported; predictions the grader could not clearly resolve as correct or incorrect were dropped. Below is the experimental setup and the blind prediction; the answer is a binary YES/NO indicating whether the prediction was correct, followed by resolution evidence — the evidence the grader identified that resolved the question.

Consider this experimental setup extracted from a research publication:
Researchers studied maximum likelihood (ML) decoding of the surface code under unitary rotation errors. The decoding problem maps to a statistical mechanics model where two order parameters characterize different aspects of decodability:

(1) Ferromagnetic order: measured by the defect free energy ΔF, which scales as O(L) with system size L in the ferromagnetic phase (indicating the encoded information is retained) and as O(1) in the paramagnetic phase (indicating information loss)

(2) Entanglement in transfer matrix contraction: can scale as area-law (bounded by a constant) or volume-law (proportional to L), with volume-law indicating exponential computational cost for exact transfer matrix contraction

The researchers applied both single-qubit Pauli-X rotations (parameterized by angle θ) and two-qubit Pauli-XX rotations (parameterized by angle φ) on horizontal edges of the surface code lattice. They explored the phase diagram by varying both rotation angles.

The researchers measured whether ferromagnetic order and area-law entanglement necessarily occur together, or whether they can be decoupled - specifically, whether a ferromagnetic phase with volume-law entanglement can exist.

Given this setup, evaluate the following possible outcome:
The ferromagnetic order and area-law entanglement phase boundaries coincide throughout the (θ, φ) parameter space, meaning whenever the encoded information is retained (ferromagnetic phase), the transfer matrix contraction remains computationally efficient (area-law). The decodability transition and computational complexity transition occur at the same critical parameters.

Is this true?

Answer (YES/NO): NO